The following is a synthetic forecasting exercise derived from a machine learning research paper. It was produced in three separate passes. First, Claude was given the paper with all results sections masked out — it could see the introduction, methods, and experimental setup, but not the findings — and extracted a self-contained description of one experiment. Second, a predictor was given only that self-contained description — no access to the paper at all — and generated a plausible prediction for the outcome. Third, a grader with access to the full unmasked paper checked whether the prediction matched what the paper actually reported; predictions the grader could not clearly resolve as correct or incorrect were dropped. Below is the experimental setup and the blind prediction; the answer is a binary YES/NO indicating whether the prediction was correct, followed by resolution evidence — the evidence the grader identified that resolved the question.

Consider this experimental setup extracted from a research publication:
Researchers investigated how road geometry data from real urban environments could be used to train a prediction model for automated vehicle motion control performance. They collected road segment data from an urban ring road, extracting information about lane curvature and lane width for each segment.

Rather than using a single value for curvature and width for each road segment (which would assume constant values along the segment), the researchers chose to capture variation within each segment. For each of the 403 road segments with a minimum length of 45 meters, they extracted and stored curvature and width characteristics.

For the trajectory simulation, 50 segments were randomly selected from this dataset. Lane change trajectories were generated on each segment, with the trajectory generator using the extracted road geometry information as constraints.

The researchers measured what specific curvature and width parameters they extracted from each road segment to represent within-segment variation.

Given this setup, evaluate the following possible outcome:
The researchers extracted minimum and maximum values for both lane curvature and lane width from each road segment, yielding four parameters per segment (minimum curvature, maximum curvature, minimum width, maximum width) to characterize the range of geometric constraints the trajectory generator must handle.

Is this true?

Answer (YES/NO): YES